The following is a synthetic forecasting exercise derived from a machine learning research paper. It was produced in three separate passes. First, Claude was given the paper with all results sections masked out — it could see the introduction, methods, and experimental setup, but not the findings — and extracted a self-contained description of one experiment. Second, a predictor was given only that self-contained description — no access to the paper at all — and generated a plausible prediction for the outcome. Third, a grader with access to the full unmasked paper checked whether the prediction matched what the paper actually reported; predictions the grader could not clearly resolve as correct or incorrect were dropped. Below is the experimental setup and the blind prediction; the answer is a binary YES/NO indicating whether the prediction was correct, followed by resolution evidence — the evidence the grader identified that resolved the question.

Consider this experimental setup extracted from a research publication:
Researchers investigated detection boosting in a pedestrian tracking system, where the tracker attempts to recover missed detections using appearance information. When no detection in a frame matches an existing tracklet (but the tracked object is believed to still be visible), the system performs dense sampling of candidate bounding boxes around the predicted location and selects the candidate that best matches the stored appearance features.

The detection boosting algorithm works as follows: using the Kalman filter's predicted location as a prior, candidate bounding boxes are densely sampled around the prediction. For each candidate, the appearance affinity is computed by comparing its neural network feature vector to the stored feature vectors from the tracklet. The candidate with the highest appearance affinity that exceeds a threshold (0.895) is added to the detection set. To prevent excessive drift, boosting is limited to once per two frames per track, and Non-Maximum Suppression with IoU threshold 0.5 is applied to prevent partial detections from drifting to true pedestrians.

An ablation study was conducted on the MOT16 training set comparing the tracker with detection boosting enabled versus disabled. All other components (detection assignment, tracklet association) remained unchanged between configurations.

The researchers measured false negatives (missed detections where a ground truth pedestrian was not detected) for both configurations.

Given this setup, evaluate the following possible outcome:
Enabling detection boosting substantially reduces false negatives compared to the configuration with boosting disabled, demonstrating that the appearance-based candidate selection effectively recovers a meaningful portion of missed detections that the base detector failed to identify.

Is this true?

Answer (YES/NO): NO